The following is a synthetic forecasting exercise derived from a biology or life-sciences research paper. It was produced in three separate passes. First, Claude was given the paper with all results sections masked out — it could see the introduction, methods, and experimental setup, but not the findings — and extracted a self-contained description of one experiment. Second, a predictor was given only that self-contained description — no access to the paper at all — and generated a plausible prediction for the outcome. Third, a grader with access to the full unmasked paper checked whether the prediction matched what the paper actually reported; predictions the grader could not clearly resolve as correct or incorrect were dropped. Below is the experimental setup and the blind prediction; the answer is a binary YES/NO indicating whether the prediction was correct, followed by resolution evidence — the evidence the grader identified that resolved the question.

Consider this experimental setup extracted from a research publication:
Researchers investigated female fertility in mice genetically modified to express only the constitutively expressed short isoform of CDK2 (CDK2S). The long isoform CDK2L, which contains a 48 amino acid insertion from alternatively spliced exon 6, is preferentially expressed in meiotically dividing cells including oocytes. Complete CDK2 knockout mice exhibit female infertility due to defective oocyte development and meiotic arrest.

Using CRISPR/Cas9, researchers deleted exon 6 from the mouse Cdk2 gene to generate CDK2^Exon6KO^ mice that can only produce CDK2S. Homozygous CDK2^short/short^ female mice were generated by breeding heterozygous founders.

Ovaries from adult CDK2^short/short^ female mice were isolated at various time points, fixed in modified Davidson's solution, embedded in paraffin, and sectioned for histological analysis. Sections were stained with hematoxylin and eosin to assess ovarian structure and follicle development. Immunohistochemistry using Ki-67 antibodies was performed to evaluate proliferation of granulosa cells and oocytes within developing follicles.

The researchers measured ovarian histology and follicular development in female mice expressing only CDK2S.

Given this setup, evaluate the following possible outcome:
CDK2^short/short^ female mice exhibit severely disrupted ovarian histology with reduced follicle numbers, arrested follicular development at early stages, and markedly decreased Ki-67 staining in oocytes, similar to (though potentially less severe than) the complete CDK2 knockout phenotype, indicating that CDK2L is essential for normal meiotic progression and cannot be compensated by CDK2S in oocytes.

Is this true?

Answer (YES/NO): NO